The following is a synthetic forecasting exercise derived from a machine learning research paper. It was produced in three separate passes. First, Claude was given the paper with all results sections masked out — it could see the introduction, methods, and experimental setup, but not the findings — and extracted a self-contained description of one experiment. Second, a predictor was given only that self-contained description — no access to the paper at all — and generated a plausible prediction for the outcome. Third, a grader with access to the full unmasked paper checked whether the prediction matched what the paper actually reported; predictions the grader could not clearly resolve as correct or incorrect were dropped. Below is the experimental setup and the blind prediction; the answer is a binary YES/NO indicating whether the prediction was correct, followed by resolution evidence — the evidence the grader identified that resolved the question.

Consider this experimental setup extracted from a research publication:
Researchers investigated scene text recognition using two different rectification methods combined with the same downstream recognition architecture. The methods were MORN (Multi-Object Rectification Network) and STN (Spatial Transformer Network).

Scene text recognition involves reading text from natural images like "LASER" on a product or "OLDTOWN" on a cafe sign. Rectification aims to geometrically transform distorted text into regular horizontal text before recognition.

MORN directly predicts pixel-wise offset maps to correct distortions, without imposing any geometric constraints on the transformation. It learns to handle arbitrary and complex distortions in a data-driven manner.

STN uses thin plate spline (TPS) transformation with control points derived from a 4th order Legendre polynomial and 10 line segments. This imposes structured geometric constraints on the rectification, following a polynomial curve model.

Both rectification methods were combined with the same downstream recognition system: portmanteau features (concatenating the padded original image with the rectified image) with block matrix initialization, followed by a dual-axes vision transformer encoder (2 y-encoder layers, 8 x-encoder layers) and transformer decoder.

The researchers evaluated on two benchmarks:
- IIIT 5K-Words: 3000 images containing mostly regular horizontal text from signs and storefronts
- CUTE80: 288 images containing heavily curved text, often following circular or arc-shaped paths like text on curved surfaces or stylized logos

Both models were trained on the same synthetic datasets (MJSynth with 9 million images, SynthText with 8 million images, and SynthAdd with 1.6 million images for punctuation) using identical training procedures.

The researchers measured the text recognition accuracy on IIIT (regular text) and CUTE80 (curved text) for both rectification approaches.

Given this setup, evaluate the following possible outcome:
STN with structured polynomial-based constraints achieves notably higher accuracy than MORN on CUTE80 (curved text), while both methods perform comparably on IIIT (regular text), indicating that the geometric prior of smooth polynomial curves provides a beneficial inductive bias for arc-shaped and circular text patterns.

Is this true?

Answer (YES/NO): YES